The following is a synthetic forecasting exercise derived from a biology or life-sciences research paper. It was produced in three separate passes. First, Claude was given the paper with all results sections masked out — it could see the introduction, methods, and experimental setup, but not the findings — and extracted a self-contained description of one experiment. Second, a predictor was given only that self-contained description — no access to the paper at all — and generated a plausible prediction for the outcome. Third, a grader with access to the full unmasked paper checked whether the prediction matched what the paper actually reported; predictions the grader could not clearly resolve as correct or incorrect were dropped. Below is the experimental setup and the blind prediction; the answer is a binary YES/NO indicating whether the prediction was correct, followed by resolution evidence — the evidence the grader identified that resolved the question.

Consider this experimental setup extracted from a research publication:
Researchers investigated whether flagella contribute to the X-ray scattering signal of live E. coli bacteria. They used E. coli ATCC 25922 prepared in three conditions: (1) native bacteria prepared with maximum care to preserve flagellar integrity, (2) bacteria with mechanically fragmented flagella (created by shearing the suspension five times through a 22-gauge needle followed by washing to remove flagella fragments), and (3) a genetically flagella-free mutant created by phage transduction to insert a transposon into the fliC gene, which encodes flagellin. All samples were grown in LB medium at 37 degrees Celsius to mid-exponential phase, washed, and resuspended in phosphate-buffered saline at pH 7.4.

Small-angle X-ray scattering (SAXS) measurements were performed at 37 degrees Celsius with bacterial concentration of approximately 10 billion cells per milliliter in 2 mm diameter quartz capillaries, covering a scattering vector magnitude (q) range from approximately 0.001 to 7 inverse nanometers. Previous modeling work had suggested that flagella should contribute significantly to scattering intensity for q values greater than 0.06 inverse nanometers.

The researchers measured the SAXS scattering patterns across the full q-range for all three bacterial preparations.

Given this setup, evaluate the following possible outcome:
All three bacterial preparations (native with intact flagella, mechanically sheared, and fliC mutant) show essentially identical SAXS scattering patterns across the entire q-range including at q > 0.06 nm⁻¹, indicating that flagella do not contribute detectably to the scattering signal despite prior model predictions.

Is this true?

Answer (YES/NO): YES